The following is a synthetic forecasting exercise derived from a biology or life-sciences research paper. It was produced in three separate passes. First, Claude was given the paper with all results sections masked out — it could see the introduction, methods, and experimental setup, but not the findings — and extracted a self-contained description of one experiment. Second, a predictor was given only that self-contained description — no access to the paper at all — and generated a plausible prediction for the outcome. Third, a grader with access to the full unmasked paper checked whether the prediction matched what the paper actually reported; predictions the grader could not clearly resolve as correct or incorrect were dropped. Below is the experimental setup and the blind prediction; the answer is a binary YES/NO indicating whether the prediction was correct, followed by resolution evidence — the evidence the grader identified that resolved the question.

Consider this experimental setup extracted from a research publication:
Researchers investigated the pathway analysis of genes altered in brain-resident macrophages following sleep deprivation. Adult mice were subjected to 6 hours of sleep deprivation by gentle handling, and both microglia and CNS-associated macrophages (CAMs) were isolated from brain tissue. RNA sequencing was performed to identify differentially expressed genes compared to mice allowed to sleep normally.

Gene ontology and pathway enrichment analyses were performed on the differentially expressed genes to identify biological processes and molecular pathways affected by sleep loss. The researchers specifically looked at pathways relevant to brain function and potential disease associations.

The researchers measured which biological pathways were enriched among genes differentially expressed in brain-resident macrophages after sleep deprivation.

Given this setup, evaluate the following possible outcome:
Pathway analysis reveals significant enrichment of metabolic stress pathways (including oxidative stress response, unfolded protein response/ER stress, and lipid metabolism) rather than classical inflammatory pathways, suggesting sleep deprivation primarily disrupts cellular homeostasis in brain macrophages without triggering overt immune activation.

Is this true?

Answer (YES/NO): NO